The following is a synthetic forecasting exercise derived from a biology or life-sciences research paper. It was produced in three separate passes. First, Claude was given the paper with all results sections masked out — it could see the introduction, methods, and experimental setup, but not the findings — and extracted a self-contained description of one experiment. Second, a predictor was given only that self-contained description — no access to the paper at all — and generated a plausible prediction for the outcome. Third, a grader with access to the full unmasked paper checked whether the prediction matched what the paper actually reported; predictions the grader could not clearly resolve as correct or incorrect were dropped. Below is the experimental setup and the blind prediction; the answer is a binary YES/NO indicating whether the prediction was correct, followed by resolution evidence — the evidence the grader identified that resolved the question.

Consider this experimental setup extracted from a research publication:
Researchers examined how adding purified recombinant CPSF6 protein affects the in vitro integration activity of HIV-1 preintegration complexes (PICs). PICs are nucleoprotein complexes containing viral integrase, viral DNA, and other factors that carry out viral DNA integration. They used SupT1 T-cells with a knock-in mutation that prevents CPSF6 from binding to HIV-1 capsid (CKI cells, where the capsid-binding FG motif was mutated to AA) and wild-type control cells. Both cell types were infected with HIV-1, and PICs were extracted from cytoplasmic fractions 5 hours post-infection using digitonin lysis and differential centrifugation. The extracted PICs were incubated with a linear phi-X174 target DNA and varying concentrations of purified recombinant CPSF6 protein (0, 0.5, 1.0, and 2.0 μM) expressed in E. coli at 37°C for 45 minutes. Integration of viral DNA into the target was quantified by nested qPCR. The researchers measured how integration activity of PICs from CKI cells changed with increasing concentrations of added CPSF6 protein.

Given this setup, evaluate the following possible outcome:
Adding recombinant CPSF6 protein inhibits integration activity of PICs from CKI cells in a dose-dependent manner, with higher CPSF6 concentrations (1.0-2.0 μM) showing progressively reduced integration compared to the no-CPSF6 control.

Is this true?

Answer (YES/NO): NO